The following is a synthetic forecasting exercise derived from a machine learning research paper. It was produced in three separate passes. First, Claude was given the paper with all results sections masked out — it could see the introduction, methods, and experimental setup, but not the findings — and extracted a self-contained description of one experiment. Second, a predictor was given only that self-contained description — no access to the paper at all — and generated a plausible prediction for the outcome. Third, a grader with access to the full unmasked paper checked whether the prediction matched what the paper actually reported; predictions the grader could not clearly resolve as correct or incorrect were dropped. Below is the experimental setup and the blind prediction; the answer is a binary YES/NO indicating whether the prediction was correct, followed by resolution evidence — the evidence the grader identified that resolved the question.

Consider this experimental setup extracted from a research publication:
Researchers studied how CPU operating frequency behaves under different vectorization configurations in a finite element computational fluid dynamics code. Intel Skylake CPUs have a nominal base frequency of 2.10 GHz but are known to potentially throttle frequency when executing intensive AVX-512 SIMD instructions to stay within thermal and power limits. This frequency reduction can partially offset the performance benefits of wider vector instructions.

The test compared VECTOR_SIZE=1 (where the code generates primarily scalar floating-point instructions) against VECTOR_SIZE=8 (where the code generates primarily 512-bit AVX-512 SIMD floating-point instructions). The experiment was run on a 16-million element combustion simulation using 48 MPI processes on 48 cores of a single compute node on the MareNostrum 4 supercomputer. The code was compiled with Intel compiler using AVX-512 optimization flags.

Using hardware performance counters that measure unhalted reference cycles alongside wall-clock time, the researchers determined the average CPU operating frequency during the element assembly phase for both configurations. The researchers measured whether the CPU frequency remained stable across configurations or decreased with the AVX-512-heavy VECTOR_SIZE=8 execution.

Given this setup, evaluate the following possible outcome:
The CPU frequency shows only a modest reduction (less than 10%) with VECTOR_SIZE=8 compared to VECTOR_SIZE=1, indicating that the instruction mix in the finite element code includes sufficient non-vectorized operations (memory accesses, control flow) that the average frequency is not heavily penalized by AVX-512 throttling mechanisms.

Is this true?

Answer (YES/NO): NO